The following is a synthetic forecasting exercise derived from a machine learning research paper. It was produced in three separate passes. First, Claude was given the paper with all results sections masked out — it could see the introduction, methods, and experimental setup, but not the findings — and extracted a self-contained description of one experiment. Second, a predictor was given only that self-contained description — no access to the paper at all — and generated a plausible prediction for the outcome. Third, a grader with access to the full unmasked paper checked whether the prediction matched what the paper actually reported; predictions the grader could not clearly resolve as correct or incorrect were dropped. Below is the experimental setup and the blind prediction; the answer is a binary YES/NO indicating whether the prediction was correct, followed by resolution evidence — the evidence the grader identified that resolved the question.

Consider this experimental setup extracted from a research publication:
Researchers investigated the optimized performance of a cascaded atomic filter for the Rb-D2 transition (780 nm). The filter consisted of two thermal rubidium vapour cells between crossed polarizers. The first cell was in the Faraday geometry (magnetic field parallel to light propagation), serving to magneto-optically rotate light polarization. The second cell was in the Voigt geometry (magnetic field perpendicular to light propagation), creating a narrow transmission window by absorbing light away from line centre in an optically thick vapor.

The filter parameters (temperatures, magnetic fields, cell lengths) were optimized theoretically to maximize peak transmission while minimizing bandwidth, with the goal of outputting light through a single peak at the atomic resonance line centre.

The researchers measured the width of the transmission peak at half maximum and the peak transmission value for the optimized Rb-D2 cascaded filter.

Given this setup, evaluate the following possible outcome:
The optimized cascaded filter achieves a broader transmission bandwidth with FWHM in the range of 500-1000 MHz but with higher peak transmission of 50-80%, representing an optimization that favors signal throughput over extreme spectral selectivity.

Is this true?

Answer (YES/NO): NO